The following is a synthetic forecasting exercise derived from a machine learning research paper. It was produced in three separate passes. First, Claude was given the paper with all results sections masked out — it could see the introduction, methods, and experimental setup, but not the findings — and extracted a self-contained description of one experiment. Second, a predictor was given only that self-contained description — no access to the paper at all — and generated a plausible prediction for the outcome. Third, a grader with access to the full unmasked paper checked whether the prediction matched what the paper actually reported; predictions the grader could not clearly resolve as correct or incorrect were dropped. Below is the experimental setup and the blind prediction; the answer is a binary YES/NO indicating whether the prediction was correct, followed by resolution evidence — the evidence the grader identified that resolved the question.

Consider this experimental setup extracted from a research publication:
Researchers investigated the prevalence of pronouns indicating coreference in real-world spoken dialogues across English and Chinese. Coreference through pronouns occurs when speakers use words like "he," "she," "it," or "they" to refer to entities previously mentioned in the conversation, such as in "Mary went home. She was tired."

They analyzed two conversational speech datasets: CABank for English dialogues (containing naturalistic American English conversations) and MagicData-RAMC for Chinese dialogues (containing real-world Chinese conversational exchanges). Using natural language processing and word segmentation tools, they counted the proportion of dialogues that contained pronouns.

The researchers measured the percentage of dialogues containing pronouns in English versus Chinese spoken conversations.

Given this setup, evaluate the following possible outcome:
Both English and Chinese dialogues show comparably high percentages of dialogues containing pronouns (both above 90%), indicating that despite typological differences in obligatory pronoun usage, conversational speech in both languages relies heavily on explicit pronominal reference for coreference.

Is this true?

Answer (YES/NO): NO